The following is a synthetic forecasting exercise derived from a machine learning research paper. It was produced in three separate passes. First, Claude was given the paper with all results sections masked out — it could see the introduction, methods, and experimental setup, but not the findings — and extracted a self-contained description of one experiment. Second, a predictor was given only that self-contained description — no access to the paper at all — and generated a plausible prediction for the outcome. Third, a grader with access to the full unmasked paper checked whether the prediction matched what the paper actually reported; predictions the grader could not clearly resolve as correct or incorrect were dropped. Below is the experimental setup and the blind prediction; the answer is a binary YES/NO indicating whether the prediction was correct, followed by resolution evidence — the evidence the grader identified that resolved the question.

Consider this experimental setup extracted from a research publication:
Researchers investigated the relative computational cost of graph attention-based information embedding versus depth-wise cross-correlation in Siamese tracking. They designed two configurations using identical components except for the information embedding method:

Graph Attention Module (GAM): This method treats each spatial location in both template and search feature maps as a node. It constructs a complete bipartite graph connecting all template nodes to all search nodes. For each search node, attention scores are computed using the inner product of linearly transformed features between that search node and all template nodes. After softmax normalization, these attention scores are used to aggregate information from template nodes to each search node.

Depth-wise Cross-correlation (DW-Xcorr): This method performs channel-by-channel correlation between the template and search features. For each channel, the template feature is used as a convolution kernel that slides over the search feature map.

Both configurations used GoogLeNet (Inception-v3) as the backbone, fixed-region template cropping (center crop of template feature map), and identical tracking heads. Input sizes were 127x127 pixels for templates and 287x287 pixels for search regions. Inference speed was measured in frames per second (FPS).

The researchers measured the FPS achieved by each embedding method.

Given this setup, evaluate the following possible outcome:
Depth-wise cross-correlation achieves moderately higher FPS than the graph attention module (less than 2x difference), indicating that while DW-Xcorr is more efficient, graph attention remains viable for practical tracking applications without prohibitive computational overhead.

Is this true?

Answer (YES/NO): NO